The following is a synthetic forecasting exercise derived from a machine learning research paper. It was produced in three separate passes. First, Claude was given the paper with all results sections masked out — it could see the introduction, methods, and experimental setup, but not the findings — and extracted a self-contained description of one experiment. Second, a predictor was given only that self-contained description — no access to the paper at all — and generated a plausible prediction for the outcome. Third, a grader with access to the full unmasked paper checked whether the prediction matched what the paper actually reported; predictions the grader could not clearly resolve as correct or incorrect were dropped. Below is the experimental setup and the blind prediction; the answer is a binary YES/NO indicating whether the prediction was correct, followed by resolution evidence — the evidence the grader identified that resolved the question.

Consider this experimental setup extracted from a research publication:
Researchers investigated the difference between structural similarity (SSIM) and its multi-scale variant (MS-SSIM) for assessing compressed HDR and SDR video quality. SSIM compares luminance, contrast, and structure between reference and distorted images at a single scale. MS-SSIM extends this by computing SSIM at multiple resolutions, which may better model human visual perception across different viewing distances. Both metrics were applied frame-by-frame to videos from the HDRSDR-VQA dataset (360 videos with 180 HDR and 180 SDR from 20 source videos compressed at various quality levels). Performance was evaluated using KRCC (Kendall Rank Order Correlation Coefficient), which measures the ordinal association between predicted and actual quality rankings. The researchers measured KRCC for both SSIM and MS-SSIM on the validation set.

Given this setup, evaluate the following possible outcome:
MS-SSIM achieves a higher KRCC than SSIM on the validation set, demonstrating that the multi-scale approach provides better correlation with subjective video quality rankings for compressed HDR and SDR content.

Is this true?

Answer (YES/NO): YES